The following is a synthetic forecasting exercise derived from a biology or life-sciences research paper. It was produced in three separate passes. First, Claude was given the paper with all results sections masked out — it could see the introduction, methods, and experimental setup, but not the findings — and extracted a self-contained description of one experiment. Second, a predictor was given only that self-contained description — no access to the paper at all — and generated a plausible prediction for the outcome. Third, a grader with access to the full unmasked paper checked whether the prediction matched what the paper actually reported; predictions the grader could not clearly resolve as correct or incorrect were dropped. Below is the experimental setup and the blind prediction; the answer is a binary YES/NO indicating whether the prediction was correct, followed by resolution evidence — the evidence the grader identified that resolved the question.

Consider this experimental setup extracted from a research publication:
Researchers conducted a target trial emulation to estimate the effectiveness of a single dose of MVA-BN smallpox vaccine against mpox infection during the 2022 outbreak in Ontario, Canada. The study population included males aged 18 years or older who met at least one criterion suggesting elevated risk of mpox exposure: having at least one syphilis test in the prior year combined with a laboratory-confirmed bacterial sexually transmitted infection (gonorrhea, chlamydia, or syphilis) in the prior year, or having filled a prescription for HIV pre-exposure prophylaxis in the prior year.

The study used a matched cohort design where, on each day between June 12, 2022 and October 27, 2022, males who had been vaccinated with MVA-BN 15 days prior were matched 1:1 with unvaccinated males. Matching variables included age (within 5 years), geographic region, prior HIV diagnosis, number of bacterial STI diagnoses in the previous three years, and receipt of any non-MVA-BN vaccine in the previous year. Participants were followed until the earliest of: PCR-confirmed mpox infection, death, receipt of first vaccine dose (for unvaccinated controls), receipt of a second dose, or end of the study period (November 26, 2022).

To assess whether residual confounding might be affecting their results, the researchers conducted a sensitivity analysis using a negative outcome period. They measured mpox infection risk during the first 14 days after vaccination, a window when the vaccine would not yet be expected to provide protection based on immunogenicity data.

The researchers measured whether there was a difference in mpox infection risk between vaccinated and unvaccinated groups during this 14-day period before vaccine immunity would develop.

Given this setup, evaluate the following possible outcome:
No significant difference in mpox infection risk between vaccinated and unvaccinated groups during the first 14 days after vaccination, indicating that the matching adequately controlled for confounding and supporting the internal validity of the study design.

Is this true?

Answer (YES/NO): YES